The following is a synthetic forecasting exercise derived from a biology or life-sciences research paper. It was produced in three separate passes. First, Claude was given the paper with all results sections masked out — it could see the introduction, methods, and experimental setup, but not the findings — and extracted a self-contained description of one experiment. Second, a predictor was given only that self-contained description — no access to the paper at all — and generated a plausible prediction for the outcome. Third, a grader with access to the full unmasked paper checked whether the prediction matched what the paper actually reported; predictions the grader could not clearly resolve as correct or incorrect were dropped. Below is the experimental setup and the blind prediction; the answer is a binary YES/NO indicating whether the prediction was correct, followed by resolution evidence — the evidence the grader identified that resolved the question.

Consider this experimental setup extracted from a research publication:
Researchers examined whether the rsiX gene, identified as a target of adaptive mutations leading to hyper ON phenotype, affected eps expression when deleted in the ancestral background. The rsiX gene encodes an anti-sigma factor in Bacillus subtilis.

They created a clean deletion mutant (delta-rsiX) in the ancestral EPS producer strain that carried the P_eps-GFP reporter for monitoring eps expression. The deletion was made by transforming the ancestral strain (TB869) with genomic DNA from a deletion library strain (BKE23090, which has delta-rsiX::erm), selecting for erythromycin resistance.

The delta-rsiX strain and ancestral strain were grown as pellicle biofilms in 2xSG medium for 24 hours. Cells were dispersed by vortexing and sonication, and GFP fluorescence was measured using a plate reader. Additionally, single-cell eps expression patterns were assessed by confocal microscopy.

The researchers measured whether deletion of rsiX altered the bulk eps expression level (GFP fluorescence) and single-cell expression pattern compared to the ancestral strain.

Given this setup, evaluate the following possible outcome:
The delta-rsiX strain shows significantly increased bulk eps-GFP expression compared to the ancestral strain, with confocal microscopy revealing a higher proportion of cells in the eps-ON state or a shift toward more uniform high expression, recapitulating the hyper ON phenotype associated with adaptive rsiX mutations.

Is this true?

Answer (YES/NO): YES